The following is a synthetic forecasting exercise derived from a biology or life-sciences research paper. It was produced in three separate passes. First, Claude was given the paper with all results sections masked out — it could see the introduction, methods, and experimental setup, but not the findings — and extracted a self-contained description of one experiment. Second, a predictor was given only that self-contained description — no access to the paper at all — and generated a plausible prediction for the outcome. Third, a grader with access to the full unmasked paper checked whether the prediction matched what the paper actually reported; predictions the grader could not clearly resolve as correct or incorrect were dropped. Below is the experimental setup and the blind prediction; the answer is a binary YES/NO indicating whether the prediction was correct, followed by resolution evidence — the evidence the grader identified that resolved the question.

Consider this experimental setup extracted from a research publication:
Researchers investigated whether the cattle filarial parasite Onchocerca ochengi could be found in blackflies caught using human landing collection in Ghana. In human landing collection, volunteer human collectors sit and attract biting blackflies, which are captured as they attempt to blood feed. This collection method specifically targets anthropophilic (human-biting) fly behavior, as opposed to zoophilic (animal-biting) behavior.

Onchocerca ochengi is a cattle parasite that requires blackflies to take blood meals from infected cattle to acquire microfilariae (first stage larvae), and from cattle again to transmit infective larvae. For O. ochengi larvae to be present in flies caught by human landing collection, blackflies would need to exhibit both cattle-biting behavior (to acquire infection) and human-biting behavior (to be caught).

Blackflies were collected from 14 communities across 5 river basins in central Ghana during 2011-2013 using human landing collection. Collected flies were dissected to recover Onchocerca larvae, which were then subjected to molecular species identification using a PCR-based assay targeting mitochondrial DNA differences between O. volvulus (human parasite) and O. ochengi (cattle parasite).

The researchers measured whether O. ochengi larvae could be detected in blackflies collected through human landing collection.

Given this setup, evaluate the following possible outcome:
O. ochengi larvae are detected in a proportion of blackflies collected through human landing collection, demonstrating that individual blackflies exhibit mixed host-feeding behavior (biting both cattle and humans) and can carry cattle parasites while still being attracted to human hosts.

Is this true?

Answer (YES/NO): YES